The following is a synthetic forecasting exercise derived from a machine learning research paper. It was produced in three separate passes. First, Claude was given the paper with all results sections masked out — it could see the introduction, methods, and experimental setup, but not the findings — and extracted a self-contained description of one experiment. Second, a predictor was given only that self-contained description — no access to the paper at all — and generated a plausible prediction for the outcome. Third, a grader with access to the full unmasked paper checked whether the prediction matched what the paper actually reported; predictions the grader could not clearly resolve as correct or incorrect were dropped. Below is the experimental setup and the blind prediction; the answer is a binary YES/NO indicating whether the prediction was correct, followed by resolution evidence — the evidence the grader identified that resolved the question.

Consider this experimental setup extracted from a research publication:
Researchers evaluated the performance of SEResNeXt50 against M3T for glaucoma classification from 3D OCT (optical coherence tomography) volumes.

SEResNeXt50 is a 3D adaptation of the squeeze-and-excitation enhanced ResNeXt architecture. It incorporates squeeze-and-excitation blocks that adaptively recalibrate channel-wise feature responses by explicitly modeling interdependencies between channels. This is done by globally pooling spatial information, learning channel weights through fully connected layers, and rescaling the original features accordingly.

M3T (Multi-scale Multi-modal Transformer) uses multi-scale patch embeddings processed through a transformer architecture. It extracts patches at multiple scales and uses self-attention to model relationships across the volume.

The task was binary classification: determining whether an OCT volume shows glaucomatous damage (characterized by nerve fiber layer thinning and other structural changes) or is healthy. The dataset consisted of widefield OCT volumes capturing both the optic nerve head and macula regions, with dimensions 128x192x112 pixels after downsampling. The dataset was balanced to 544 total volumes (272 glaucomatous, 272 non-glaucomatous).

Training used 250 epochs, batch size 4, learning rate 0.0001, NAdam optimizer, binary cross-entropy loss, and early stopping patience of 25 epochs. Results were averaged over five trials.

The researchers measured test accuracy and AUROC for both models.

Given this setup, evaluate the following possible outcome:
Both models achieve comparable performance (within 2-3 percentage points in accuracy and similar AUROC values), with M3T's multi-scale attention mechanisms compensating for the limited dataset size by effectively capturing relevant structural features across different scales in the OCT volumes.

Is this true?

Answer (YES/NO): NO